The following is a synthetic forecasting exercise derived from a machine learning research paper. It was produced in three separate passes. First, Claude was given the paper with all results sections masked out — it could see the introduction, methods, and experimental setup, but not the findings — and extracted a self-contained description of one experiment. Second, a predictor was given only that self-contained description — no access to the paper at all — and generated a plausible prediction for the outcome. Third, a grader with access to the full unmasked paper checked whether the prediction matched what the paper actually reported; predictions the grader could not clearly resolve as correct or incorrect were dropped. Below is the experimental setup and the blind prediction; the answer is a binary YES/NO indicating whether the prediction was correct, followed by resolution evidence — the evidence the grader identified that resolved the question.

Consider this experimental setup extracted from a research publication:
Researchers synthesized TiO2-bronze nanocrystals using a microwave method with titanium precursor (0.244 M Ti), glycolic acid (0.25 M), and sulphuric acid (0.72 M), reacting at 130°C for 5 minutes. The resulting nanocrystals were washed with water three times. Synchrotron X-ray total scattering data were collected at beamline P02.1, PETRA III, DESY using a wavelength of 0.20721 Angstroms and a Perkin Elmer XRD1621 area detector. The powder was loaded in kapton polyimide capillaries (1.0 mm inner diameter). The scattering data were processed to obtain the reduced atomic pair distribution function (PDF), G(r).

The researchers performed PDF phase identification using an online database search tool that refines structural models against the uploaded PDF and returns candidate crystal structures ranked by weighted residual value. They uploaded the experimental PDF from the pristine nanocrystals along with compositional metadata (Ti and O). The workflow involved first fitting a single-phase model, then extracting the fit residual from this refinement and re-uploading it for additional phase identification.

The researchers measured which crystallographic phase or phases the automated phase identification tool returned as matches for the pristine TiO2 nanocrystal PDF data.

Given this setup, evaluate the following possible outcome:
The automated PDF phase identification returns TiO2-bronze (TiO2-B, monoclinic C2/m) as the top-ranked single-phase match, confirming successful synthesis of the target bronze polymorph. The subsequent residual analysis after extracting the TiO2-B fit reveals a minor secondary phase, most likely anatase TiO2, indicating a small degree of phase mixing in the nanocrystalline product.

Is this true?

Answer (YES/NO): YES